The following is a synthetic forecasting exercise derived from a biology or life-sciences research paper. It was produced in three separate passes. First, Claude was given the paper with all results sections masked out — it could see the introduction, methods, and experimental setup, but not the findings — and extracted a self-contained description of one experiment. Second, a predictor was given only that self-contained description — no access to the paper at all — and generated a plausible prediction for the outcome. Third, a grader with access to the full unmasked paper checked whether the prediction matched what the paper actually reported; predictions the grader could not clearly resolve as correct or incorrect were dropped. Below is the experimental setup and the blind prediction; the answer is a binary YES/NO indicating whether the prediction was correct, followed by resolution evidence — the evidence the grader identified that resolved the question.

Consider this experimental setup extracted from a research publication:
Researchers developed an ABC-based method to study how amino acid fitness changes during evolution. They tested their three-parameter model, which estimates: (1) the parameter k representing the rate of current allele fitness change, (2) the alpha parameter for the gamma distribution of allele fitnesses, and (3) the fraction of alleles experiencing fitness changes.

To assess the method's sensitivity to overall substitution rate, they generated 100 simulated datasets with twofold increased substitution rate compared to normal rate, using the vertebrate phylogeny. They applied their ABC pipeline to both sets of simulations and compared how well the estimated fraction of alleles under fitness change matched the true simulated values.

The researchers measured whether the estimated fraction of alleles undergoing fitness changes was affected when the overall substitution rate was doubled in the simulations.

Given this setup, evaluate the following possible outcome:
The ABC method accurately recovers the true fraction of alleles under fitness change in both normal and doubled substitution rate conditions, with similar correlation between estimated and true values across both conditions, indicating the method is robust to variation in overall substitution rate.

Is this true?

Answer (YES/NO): NO